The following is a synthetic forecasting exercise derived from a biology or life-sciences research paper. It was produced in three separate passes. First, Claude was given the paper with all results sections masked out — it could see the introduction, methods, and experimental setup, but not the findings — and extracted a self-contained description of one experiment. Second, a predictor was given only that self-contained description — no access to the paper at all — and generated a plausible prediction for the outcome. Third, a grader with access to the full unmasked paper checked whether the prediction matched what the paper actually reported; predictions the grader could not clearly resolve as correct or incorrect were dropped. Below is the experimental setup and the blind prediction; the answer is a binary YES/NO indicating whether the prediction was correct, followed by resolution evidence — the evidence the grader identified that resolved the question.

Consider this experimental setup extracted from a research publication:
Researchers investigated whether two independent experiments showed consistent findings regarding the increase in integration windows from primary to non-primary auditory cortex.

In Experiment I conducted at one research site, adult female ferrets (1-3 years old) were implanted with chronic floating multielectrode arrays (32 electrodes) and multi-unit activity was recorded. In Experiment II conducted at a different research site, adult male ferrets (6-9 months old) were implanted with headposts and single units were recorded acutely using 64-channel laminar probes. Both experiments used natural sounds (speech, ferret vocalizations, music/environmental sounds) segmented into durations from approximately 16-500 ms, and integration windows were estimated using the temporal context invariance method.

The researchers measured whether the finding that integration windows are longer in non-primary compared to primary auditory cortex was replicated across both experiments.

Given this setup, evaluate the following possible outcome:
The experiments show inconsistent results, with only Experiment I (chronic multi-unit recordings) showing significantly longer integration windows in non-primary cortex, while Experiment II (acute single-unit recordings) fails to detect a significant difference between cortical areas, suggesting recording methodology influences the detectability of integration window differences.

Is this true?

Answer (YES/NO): NO